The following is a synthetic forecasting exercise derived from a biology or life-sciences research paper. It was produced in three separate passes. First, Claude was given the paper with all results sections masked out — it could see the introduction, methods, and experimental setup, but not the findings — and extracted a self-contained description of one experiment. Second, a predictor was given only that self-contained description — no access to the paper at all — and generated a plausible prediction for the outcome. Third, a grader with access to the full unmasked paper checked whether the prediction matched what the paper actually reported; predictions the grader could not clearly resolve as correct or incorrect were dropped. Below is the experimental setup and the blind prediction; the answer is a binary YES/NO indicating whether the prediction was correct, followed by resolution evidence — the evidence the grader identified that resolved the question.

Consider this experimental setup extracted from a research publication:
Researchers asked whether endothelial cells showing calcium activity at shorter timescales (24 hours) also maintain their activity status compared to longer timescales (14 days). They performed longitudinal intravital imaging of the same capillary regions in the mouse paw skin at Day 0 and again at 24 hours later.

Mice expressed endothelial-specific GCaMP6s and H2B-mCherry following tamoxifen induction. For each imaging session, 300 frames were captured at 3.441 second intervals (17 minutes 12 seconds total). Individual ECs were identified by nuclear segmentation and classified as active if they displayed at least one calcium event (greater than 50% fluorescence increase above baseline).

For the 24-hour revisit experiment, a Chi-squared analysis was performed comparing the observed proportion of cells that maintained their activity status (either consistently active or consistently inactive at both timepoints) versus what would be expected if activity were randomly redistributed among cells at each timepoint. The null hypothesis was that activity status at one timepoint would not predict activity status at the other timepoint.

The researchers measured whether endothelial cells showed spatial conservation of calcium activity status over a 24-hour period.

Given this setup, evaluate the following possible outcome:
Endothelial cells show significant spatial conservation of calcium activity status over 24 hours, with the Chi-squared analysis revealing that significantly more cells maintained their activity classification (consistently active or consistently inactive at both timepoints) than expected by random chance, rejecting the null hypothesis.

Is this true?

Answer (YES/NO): YES